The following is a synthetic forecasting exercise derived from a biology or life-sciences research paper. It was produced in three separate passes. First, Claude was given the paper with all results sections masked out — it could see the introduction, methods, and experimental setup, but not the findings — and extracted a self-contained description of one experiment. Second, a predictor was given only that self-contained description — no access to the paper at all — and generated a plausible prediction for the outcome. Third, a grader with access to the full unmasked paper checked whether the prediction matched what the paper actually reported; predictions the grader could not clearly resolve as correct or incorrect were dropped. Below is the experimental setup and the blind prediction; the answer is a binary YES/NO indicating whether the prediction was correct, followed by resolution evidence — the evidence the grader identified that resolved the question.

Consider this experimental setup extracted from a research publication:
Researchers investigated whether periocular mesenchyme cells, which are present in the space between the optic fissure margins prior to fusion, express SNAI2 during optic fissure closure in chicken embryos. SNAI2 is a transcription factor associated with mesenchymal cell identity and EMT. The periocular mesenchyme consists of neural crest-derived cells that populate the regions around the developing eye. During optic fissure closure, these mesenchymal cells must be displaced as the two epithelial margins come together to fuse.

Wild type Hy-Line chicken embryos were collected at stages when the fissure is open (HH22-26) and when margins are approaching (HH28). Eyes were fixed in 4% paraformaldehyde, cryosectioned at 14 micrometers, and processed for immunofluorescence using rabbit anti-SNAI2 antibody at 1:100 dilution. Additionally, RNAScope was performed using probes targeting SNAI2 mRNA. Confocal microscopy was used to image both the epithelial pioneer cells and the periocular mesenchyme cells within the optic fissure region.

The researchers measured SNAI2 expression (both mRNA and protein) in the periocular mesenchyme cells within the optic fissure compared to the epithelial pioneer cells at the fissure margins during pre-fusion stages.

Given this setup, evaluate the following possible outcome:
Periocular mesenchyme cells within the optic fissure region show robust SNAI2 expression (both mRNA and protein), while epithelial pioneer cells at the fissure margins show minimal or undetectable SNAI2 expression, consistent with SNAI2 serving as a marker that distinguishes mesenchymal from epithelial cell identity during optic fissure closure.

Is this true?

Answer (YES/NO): NO